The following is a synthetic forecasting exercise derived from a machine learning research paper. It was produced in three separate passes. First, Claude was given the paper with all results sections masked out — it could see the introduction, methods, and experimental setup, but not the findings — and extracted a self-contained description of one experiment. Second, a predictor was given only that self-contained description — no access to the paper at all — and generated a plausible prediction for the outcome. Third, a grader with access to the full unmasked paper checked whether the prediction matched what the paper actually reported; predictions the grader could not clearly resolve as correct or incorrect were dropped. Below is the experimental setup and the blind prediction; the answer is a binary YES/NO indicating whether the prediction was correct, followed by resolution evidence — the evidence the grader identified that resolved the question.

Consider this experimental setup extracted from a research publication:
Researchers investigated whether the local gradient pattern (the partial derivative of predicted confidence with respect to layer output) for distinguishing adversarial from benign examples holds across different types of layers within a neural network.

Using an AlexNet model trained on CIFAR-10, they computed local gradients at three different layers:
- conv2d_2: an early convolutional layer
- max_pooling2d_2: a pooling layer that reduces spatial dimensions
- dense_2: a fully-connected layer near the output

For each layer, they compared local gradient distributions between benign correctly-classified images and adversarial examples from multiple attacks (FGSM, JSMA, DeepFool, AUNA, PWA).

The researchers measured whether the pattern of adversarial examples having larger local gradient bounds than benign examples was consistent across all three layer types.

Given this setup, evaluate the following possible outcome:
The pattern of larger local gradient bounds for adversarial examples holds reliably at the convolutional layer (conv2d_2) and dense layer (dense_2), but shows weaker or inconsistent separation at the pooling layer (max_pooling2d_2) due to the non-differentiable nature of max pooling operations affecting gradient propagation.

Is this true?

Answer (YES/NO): NO